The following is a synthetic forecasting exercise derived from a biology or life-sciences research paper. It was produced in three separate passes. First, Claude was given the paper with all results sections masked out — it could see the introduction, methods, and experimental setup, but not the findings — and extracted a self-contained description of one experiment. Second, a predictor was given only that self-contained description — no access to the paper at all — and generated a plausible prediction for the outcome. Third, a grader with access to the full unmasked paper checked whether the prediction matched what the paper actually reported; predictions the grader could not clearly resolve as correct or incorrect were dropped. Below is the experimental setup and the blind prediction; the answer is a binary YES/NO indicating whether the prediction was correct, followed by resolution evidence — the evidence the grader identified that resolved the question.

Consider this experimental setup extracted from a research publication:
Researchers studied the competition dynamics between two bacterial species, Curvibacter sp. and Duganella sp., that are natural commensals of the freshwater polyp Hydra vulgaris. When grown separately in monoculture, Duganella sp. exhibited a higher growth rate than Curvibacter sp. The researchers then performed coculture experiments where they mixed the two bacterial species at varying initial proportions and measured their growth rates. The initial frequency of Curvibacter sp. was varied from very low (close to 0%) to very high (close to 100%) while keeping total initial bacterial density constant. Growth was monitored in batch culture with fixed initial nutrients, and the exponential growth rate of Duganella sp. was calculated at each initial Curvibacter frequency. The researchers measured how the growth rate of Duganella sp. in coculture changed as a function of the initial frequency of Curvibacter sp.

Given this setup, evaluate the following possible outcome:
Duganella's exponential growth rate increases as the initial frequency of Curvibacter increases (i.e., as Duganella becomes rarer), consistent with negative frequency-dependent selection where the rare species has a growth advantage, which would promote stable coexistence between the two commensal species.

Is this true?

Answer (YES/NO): NO